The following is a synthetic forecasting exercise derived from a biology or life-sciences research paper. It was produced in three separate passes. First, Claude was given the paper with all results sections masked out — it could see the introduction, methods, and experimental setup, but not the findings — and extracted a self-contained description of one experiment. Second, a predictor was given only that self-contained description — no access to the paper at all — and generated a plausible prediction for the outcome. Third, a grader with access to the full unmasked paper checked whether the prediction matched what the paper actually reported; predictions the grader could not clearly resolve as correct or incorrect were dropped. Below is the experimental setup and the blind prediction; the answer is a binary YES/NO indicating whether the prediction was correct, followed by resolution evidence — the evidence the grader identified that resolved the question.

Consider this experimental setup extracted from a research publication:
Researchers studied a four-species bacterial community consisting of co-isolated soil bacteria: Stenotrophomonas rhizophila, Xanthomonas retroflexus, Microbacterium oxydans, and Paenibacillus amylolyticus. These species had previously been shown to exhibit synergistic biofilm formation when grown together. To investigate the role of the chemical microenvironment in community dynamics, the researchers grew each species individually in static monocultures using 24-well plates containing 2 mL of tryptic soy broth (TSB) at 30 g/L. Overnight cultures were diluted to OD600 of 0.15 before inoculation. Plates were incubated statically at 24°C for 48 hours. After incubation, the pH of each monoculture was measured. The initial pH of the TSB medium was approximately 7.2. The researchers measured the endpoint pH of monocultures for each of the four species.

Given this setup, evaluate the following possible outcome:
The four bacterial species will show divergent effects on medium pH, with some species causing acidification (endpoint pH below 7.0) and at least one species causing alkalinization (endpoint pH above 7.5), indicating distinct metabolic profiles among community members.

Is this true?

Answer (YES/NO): YES